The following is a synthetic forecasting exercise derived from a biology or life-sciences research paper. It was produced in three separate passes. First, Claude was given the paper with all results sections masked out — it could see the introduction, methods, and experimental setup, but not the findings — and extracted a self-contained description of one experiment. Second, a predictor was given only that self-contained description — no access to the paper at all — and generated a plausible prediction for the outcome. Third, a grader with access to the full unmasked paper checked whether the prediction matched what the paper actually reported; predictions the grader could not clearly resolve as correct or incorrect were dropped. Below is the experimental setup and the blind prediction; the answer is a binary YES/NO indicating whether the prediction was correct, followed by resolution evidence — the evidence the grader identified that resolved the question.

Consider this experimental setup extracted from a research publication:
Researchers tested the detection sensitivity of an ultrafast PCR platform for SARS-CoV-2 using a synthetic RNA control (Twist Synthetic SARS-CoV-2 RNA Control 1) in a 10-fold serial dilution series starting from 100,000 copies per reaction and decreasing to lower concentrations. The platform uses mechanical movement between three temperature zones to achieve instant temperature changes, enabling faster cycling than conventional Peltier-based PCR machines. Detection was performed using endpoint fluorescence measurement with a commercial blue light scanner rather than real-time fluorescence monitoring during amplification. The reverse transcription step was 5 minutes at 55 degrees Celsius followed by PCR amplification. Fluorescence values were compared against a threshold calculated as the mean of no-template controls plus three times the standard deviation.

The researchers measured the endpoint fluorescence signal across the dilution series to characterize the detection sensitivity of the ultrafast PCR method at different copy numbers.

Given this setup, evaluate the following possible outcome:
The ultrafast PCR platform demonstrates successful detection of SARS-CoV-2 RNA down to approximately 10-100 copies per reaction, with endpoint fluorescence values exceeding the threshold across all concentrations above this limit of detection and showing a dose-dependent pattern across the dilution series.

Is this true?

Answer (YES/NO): NO